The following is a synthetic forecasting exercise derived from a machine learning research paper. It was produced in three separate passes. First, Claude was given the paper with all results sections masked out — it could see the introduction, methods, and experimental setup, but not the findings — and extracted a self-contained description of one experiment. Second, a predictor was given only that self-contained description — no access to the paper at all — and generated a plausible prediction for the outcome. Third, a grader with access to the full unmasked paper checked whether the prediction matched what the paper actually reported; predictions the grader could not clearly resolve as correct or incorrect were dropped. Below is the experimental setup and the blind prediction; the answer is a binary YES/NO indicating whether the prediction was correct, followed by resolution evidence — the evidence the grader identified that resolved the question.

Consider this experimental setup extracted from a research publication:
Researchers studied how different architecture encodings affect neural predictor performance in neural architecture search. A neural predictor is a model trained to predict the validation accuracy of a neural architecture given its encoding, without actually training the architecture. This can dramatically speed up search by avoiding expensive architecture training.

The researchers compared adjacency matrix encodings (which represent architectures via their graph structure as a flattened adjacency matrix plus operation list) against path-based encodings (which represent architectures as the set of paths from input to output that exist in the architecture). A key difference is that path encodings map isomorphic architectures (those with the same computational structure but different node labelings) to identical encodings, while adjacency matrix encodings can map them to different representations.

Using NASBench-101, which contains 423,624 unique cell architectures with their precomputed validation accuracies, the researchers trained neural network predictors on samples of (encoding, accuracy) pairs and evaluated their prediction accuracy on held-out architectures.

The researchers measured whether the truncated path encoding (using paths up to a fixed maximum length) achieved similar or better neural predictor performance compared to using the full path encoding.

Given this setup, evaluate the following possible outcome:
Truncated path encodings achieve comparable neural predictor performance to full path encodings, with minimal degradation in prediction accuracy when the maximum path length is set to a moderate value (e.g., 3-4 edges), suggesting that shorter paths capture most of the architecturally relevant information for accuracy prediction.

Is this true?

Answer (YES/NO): YES